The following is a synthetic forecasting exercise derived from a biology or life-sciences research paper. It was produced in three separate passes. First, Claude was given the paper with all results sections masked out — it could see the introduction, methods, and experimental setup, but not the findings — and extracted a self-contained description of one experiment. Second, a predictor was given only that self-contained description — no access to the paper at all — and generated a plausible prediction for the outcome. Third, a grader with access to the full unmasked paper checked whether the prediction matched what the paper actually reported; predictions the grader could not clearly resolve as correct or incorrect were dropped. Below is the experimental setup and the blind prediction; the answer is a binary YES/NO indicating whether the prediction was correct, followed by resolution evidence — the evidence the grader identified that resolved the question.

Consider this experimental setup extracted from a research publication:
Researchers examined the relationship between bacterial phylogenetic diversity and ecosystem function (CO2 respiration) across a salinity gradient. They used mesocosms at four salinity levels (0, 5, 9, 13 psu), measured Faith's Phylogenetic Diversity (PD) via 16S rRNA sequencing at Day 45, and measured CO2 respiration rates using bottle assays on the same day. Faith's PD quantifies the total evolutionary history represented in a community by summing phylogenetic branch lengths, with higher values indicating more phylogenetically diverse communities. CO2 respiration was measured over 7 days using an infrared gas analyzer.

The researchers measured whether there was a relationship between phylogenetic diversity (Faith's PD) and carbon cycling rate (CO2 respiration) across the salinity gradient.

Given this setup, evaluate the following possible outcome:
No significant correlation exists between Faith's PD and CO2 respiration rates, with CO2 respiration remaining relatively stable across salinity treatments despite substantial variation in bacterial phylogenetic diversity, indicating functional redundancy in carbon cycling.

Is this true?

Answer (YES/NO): NO